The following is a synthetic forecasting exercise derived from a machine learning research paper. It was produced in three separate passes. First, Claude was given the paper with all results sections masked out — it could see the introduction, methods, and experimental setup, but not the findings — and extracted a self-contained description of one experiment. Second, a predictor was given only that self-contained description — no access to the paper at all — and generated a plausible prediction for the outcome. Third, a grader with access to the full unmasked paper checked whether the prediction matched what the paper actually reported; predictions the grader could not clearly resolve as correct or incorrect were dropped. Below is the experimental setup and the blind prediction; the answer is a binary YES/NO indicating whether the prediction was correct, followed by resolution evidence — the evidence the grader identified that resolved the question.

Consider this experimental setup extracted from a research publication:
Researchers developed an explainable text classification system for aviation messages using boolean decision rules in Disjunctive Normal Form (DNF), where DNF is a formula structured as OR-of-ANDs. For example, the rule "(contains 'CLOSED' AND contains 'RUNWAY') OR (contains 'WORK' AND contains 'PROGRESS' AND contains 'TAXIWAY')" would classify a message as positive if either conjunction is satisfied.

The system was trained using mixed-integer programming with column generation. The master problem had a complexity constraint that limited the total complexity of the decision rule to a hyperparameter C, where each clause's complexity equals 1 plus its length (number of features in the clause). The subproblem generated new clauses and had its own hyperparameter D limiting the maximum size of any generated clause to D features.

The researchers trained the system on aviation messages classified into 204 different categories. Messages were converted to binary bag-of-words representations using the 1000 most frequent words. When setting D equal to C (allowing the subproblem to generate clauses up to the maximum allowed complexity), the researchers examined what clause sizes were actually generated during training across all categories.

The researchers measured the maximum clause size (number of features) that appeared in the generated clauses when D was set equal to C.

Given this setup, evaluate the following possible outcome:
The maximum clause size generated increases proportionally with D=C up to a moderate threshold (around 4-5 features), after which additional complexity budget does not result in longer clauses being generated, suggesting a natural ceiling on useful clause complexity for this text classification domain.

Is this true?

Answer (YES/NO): NO